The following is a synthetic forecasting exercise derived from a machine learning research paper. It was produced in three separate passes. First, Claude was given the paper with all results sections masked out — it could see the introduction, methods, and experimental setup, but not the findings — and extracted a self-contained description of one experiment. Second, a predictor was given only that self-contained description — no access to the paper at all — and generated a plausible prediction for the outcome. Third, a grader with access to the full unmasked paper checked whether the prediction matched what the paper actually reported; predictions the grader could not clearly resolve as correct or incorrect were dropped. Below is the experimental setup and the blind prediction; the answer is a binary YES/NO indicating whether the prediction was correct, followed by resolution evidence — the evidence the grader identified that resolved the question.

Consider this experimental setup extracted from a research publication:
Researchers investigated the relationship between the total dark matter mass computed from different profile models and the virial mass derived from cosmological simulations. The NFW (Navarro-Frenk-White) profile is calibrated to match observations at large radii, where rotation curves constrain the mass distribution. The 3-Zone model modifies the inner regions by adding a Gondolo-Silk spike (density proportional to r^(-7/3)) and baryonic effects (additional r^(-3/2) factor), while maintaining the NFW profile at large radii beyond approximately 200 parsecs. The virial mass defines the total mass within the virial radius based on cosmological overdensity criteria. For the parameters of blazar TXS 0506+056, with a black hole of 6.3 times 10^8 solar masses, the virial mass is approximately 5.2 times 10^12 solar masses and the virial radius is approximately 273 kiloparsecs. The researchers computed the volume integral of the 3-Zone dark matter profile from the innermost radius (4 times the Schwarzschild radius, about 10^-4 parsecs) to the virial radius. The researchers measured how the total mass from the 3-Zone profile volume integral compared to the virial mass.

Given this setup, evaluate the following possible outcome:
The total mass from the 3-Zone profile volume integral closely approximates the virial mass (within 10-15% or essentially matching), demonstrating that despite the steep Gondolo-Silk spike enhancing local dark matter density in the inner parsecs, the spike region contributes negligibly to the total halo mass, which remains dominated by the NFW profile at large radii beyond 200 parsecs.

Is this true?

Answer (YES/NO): YES